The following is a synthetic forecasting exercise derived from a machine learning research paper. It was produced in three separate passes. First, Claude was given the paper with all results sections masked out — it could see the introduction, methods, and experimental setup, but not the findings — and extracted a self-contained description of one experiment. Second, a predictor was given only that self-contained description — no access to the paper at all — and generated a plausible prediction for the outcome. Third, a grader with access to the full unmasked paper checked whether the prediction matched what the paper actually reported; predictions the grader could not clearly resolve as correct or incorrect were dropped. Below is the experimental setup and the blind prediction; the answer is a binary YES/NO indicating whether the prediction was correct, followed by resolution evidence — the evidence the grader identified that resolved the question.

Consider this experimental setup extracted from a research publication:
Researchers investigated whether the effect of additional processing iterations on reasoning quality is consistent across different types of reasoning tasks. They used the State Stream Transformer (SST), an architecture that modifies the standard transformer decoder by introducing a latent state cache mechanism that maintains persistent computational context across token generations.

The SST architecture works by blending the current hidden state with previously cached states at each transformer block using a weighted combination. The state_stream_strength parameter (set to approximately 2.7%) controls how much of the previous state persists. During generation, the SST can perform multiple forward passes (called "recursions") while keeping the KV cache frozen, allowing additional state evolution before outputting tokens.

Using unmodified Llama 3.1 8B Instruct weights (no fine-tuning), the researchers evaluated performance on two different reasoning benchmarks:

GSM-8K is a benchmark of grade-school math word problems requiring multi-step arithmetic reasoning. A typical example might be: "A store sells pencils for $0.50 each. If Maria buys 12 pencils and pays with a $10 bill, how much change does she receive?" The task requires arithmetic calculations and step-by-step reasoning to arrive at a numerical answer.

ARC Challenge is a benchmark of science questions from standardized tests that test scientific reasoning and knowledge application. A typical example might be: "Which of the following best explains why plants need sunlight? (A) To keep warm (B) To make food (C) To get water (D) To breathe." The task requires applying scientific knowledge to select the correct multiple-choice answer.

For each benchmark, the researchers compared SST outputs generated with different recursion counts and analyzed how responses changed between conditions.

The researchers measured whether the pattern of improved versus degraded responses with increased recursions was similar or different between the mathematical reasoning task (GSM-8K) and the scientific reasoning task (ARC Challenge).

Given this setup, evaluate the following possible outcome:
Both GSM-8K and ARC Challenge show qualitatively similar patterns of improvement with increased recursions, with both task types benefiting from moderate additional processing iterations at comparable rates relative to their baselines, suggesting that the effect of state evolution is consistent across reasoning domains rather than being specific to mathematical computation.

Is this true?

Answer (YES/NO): NO